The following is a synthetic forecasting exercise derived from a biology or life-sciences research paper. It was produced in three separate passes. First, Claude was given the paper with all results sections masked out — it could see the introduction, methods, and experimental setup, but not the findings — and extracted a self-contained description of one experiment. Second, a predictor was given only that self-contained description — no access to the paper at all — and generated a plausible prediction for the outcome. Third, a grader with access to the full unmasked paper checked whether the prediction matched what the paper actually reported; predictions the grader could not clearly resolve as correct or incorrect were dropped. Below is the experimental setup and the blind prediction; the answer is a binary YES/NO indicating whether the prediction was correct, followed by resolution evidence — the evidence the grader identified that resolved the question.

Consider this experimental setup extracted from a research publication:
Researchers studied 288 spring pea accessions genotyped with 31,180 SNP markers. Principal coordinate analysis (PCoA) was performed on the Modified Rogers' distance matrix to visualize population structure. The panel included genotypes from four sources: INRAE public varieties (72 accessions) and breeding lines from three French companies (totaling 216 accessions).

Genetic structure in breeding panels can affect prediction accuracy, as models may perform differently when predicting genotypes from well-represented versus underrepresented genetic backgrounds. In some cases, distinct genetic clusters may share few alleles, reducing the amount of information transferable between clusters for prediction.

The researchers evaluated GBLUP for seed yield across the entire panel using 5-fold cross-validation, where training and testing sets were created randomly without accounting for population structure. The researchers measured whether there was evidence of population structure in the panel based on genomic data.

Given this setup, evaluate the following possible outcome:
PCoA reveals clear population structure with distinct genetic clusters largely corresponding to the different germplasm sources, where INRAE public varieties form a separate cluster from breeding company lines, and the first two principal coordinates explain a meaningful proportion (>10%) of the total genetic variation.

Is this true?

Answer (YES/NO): NO